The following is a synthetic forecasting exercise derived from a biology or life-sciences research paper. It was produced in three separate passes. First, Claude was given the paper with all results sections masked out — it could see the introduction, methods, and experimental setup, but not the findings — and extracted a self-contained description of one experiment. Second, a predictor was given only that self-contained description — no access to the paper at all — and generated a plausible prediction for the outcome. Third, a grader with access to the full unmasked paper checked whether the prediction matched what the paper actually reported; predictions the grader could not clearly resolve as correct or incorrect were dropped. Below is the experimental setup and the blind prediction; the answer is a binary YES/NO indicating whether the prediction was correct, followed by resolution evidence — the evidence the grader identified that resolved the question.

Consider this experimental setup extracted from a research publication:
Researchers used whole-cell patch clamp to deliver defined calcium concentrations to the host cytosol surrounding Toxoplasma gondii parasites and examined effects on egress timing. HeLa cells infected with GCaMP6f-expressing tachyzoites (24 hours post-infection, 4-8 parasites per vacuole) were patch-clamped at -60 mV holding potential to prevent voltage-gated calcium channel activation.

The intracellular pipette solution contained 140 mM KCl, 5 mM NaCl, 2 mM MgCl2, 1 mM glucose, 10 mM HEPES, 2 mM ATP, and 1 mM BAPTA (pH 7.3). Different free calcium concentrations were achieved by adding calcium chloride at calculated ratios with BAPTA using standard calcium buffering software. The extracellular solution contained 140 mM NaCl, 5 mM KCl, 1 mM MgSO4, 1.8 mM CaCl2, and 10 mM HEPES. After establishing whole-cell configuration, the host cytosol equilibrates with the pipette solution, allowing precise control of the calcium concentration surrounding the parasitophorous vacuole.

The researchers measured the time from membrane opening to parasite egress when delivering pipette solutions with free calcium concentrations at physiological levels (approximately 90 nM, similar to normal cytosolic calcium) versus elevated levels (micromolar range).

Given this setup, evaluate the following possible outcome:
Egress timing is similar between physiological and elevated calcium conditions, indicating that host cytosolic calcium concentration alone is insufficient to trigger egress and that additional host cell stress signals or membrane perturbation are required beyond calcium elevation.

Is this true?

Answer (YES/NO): NO